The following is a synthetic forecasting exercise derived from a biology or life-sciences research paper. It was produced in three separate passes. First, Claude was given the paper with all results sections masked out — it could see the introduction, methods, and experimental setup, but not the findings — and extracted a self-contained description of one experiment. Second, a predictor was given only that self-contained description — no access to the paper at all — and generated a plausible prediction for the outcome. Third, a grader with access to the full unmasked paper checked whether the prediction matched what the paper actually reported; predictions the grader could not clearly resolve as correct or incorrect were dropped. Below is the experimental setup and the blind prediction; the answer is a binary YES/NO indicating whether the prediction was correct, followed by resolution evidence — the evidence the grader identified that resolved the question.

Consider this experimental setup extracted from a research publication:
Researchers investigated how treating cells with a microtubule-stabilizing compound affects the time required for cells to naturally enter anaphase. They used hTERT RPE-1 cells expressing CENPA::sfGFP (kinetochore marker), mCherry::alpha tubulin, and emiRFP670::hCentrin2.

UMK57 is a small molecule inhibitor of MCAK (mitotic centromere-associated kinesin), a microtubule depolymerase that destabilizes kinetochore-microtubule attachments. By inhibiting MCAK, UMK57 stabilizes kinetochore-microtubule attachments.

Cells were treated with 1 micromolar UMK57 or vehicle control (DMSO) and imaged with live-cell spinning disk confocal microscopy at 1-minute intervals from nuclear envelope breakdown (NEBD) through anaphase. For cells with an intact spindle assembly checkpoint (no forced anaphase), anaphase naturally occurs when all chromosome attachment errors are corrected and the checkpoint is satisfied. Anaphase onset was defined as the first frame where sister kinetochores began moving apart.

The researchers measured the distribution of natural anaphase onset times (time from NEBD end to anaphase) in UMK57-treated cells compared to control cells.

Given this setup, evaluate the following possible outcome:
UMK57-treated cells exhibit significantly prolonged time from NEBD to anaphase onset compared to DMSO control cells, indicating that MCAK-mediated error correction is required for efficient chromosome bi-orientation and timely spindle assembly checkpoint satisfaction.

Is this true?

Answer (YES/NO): YES